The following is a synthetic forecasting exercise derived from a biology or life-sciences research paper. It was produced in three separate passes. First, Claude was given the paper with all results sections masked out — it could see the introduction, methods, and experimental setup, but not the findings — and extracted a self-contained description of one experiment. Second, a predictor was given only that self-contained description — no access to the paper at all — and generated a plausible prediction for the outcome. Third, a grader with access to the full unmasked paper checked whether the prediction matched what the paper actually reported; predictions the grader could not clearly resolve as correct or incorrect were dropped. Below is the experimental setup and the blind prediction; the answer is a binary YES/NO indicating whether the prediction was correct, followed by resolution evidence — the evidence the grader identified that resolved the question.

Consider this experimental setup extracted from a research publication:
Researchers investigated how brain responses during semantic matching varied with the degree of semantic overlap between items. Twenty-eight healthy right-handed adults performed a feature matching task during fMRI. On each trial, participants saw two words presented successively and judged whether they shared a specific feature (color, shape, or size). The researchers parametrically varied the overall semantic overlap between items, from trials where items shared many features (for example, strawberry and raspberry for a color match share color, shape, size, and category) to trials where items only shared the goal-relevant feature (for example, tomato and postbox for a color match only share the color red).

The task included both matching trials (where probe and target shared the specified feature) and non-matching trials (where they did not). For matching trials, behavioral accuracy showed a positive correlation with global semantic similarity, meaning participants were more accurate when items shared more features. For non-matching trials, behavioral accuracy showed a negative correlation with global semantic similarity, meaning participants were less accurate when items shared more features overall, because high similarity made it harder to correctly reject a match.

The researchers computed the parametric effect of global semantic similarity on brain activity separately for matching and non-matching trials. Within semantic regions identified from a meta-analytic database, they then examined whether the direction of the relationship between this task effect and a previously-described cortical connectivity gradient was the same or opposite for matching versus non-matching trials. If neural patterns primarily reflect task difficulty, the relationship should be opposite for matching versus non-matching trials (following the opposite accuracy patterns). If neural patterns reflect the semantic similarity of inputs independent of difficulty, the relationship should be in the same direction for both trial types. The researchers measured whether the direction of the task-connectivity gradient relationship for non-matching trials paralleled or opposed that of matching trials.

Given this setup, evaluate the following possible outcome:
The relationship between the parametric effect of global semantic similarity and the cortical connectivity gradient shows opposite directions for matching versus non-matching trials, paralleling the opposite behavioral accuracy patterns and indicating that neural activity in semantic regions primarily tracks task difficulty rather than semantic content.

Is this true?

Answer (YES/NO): NO